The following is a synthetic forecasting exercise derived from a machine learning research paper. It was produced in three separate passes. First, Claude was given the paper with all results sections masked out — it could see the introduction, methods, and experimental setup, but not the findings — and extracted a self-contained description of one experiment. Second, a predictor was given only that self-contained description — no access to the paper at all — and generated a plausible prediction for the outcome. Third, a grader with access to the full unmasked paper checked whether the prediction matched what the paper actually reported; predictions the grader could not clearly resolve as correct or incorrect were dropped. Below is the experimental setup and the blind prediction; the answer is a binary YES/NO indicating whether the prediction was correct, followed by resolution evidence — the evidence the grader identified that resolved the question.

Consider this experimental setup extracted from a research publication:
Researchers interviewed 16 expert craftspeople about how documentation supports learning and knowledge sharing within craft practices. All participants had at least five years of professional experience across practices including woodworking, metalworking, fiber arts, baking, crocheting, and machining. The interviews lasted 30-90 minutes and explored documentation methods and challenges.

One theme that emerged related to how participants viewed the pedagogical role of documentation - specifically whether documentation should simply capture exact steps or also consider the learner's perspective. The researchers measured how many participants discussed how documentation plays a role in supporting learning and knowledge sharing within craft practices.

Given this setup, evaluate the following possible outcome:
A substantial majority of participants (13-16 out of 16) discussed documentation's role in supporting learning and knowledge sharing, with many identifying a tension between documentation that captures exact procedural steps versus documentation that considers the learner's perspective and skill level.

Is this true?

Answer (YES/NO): NO